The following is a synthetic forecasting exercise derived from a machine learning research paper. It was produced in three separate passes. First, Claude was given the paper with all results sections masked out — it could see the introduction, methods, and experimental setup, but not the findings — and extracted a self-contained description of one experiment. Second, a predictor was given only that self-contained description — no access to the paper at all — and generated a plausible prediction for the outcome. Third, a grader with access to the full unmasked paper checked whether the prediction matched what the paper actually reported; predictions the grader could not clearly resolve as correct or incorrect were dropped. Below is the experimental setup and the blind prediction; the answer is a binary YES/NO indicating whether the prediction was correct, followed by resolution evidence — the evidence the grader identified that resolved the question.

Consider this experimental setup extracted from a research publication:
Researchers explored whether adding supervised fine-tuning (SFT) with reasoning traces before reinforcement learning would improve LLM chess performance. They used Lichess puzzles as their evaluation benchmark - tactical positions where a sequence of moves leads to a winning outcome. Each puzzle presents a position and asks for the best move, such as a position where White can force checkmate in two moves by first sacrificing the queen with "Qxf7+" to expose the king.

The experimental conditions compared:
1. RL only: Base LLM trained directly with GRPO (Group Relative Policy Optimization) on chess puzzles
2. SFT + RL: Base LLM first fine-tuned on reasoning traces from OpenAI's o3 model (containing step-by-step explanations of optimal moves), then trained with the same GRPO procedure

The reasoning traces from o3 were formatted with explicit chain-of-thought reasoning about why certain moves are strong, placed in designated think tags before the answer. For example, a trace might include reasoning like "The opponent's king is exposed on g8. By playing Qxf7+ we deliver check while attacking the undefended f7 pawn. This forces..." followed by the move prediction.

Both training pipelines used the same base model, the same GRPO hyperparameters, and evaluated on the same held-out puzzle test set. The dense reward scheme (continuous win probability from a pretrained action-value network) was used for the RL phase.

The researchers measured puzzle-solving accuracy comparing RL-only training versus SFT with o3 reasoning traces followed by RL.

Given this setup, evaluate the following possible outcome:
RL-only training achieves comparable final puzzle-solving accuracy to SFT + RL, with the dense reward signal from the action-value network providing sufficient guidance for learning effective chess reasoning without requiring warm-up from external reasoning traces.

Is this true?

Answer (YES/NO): NO